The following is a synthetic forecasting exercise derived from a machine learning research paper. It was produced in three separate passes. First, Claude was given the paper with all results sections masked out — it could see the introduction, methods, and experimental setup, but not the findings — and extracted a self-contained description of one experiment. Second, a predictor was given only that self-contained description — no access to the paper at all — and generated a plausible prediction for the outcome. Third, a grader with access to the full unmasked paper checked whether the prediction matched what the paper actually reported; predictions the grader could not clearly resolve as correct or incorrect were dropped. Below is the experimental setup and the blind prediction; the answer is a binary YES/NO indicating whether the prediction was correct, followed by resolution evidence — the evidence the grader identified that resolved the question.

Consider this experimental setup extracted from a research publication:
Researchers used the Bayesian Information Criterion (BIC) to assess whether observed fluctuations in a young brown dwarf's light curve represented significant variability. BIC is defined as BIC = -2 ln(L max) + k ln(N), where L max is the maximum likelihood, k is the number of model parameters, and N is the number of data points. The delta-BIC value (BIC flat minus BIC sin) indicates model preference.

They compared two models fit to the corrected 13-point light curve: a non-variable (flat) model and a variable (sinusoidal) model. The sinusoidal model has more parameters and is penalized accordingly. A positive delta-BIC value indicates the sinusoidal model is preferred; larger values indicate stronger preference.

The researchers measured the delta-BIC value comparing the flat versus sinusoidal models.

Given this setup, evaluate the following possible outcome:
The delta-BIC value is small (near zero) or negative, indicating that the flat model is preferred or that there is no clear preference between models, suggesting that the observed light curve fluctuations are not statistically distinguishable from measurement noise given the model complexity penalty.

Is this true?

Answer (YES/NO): NO